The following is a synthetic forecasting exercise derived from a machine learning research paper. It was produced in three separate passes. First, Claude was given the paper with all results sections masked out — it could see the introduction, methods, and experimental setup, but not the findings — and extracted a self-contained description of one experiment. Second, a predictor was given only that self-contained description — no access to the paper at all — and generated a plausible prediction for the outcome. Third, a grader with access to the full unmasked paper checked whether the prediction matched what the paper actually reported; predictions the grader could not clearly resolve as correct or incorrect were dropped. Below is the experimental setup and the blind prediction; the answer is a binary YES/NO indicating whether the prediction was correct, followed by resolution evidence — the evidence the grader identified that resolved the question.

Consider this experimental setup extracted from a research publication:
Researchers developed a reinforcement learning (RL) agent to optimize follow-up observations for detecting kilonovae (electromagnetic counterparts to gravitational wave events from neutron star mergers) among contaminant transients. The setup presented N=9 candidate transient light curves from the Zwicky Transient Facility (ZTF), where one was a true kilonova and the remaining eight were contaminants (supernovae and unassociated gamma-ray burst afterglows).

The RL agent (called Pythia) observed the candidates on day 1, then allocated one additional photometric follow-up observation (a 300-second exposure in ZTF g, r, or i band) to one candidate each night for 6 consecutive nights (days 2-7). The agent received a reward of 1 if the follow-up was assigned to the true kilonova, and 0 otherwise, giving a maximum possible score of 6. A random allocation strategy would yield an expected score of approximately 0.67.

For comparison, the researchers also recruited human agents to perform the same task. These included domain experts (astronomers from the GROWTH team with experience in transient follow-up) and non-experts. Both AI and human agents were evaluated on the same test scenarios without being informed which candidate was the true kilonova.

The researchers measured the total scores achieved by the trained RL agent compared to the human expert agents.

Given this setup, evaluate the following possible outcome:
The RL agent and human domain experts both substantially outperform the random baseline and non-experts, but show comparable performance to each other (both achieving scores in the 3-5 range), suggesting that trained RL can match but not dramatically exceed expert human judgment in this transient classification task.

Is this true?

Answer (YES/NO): NO